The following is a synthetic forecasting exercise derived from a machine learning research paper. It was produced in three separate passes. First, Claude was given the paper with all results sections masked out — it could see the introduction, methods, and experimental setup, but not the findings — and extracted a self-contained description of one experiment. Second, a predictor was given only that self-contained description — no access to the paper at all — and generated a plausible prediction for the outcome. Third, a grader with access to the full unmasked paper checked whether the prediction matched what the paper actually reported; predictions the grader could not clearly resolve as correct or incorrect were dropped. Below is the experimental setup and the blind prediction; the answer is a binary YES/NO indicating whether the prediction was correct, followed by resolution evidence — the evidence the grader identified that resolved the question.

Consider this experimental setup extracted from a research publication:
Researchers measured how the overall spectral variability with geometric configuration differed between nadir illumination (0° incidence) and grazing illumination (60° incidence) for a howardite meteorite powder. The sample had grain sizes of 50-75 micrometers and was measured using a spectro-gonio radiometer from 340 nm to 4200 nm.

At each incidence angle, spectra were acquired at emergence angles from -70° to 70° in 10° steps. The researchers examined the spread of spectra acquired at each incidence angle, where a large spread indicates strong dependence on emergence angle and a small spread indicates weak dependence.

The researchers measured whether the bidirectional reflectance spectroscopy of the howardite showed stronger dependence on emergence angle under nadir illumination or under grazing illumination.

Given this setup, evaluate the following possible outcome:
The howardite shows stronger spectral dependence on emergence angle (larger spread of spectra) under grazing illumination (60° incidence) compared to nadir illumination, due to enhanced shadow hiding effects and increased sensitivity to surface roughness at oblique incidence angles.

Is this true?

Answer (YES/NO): YES